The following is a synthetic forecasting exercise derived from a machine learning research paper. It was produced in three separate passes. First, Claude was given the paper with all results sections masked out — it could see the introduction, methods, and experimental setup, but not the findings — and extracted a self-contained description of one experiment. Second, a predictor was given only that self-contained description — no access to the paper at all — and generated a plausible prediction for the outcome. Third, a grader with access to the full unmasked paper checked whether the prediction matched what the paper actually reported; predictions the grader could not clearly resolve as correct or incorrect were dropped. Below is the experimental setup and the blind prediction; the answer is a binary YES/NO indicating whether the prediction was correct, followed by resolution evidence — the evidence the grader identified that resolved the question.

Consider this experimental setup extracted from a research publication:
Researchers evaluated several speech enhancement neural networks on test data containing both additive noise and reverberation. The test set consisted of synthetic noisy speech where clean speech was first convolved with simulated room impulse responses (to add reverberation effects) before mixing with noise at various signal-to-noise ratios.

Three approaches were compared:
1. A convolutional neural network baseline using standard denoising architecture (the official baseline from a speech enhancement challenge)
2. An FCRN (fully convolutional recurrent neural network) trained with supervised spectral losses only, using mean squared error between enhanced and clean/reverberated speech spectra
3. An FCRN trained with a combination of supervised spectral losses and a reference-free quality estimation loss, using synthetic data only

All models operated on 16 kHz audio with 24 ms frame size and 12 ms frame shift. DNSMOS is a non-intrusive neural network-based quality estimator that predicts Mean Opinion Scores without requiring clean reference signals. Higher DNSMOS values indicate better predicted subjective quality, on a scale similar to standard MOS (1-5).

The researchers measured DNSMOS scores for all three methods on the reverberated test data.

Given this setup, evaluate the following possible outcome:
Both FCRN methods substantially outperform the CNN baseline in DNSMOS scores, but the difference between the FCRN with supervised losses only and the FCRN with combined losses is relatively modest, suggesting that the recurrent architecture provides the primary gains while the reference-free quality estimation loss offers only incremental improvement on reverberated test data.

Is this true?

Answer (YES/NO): NO